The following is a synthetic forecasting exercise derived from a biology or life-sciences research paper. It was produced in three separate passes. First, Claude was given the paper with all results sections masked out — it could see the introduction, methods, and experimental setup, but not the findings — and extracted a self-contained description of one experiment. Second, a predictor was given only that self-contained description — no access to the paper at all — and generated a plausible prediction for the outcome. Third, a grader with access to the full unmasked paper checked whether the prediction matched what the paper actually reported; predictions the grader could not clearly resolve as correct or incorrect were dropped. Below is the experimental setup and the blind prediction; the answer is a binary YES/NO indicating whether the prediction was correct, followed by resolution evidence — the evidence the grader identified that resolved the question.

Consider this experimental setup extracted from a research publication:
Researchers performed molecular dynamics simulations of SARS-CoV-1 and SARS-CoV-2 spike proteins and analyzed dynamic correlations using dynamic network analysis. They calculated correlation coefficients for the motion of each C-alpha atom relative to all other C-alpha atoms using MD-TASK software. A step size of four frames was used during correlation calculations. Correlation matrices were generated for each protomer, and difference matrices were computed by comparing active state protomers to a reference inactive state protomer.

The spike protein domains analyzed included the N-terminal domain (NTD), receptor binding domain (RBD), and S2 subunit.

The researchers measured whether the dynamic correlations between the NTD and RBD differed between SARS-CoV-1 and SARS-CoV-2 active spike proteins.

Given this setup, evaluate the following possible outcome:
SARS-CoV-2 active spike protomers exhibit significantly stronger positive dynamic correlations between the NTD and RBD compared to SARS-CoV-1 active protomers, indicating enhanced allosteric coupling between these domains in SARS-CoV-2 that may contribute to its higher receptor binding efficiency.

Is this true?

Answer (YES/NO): NO